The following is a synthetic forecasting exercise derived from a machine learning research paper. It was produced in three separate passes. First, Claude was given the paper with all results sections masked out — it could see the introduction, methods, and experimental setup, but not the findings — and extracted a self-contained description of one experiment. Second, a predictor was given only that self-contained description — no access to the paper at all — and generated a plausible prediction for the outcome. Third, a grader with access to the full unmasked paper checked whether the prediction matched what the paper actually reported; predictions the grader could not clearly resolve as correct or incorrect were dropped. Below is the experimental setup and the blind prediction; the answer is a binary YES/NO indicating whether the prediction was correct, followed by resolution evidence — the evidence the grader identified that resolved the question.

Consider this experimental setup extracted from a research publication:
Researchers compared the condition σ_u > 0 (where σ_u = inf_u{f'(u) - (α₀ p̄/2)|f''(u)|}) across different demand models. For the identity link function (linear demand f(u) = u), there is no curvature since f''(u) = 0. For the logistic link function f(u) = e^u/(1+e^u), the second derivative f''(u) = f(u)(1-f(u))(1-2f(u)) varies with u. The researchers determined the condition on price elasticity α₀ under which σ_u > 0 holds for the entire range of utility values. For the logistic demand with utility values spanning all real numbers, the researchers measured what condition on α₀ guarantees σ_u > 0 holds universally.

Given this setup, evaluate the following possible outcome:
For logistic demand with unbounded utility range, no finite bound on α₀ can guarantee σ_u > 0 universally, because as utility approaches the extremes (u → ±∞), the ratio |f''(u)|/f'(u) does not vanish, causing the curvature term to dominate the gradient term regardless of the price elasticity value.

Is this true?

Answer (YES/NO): NO